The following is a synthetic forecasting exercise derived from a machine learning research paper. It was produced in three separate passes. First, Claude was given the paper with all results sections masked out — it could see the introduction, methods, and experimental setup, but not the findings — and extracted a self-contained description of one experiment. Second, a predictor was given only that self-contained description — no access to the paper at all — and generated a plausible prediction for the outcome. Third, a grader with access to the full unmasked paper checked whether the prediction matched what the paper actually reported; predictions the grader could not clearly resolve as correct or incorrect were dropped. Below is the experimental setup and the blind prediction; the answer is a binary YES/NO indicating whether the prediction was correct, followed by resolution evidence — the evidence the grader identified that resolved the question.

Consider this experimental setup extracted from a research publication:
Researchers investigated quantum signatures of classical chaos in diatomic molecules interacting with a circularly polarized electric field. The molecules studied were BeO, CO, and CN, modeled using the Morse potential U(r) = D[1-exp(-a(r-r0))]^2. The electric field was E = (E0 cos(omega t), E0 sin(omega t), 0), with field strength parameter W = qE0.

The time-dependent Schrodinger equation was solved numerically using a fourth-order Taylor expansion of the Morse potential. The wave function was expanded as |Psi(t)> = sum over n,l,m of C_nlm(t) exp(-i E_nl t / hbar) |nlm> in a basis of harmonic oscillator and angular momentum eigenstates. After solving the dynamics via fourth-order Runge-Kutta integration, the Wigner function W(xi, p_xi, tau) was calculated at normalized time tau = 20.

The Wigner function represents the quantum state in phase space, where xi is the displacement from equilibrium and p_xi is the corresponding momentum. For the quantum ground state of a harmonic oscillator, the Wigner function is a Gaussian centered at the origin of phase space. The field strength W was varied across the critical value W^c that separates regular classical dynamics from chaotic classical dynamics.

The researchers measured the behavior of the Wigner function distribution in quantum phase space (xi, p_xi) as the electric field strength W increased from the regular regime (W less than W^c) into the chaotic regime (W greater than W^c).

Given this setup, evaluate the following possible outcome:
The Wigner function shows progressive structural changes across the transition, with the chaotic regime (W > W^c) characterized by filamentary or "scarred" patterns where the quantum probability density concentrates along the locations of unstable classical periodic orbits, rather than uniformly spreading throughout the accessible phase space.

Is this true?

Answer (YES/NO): NO